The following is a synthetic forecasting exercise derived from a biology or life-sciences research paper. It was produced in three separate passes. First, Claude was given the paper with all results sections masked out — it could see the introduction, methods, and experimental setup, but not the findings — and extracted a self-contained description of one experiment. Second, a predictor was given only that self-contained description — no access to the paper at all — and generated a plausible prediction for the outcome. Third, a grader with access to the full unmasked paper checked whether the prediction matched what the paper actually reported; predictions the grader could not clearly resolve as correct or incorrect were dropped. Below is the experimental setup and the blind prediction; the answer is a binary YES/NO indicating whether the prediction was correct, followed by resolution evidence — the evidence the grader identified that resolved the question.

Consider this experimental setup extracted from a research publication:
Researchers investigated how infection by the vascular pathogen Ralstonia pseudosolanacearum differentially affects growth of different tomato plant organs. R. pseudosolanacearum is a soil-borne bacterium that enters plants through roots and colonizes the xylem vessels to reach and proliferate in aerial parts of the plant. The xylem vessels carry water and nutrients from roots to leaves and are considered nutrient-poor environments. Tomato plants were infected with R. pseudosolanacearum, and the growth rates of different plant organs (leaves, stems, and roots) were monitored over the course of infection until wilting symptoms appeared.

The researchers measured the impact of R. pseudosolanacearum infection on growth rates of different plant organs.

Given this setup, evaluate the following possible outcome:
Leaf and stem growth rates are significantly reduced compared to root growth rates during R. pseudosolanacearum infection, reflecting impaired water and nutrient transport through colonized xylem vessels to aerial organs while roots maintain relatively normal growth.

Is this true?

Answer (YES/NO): YES